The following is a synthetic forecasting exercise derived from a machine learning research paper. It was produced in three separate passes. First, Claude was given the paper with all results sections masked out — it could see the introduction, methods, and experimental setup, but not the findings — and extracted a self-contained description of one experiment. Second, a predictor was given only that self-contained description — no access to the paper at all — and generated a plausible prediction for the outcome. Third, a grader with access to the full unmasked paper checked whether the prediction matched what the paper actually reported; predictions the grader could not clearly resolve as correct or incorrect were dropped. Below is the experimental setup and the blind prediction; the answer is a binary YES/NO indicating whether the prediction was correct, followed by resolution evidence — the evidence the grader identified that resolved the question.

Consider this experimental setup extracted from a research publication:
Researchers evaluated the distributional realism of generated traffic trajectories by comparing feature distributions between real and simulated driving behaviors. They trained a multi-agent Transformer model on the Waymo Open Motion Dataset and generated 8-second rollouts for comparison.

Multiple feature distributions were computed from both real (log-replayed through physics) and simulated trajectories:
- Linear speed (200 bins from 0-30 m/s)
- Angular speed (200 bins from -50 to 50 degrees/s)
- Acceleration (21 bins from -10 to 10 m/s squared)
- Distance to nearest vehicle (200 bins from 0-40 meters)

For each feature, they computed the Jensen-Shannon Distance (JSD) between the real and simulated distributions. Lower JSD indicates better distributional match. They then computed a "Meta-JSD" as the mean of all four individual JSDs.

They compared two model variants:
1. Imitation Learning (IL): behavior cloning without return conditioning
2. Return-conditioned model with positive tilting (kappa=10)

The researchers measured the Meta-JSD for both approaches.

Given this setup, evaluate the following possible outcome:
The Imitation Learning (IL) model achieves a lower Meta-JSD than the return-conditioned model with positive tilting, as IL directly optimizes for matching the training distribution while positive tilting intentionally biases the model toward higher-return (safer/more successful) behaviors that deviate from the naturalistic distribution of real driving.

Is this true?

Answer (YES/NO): NO